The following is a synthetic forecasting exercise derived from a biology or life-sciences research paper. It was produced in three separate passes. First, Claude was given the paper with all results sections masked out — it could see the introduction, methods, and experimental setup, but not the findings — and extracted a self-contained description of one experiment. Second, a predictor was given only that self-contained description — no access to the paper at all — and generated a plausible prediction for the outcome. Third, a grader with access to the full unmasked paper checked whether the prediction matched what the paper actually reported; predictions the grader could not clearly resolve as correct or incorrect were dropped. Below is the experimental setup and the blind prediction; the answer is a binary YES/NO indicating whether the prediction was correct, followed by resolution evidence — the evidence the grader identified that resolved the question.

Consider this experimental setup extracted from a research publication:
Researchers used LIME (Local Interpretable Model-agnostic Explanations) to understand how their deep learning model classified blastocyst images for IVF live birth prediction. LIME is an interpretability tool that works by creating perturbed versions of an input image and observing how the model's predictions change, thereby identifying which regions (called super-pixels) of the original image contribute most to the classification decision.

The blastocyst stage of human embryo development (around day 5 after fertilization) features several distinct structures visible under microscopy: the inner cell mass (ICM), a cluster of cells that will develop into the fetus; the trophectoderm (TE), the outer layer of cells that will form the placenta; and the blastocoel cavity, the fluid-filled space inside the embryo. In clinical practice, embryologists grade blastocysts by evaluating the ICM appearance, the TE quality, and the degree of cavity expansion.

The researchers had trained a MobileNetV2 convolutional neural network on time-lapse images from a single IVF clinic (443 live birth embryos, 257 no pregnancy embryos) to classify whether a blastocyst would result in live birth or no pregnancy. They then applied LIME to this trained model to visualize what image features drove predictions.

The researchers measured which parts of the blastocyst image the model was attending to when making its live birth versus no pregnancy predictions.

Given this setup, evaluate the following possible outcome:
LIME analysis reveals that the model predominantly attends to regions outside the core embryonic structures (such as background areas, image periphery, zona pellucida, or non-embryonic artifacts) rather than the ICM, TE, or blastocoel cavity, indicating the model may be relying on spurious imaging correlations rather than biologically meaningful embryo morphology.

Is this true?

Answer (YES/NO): NO